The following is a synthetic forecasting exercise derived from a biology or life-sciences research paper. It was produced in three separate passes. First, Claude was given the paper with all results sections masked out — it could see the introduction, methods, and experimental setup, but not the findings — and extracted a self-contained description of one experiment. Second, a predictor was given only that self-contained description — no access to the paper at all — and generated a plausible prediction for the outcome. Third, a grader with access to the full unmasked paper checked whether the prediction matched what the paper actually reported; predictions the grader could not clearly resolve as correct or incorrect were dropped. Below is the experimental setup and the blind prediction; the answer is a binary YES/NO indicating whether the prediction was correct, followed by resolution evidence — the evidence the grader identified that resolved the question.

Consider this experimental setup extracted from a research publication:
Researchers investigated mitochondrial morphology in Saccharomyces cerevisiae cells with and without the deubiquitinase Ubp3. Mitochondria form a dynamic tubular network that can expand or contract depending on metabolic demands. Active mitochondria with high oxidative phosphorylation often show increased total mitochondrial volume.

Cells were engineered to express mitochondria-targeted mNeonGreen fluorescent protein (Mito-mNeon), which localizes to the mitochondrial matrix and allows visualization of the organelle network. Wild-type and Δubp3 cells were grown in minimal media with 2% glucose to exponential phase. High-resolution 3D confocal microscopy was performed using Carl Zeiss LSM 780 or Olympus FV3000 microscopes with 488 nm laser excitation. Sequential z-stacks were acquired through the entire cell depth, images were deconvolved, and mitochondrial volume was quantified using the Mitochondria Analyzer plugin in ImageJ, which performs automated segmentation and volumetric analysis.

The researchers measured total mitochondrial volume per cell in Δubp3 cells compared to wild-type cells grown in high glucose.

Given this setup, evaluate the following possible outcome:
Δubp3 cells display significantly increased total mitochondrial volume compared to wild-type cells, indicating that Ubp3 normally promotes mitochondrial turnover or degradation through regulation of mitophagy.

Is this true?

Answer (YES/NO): NO